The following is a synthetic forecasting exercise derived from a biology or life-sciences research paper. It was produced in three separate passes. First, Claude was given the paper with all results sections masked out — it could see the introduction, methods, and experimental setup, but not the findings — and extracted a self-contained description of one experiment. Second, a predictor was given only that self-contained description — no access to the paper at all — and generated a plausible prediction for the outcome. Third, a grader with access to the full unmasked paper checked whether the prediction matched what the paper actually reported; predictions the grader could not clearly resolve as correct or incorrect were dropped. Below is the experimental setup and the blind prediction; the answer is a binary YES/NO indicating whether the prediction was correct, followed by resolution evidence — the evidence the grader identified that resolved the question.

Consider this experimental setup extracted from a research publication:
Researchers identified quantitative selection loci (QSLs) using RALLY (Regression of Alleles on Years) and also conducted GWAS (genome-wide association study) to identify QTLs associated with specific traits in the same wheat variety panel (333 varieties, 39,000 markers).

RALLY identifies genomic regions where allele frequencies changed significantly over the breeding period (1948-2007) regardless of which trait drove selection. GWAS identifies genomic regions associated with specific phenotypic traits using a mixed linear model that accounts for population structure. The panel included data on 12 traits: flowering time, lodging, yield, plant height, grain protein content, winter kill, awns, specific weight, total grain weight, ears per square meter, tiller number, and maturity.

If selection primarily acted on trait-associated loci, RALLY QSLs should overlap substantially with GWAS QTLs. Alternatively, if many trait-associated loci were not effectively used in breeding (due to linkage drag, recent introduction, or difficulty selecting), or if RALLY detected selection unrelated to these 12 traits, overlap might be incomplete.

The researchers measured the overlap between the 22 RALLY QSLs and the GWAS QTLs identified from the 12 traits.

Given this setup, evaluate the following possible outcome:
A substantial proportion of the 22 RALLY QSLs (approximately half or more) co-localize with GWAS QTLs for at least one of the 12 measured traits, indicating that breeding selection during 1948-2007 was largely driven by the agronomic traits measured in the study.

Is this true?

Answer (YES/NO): YES